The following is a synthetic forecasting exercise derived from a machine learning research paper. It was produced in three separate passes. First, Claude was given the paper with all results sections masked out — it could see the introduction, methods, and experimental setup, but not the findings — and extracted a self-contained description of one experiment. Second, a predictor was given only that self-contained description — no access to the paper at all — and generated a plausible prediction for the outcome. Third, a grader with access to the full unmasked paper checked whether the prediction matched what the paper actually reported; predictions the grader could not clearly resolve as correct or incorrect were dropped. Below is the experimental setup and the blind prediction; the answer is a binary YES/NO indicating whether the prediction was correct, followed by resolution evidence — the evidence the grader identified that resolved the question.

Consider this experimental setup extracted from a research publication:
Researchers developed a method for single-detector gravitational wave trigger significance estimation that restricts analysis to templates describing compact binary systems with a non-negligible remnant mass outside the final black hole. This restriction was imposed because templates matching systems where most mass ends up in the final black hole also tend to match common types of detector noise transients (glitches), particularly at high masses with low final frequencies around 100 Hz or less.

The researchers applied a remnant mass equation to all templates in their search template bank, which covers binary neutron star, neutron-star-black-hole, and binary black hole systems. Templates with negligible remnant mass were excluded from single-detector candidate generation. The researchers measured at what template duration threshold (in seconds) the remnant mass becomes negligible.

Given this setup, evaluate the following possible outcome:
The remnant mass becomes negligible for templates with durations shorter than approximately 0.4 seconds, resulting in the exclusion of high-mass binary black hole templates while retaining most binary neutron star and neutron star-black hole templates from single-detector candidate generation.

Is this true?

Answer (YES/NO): NO